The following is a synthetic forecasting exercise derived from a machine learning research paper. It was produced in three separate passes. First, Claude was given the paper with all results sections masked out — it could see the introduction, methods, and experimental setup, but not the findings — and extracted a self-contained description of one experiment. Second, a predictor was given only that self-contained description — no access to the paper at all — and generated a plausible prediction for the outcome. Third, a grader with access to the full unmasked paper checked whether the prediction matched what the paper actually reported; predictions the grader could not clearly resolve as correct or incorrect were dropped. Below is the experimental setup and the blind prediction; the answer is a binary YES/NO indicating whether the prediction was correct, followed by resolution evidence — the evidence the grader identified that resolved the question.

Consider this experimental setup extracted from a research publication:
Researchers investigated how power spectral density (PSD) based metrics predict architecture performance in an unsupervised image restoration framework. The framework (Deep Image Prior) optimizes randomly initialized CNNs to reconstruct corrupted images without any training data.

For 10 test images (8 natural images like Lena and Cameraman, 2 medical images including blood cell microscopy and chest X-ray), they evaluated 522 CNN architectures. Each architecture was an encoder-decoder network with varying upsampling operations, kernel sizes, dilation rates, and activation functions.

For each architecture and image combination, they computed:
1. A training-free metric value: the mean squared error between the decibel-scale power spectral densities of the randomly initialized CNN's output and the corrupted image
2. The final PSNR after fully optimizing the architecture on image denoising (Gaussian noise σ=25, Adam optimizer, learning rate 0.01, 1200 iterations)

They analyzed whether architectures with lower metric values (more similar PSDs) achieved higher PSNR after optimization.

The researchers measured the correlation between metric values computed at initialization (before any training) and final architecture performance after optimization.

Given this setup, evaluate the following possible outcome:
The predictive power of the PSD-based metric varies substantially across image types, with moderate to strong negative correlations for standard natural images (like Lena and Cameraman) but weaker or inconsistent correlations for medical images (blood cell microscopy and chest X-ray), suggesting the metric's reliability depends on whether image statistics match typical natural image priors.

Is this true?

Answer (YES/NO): NO